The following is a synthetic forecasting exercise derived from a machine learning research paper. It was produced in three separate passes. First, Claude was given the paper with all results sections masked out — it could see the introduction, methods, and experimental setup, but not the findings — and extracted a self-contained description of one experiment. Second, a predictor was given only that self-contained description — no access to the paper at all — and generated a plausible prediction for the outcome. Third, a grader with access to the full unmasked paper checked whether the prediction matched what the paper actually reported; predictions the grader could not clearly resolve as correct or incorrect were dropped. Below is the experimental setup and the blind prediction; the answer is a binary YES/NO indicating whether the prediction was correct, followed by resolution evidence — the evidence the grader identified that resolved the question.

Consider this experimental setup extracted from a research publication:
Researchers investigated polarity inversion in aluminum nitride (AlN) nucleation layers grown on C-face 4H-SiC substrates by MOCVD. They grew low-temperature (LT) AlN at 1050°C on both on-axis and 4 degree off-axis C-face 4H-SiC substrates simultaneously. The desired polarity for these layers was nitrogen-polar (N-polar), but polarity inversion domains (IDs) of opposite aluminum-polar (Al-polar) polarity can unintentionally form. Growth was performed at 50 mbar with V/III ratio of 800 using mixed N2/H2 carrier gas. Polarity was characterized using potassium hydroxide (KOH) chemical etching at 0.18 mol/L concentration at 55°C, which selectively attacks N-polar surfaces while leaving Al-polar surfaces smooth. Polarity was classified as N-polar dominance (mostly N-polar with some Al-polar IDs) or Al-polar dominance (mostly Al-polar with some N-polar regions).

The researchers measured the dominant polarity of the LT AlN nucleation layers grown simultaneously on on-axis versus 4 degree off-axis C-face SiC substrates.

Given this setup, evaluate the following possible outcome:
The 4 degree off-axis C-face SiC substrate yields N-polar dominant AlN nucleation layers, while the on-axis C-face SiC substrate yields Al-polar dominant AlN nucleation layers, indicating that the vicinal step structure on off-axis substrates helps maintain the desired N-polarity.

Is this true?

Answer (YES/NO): NO